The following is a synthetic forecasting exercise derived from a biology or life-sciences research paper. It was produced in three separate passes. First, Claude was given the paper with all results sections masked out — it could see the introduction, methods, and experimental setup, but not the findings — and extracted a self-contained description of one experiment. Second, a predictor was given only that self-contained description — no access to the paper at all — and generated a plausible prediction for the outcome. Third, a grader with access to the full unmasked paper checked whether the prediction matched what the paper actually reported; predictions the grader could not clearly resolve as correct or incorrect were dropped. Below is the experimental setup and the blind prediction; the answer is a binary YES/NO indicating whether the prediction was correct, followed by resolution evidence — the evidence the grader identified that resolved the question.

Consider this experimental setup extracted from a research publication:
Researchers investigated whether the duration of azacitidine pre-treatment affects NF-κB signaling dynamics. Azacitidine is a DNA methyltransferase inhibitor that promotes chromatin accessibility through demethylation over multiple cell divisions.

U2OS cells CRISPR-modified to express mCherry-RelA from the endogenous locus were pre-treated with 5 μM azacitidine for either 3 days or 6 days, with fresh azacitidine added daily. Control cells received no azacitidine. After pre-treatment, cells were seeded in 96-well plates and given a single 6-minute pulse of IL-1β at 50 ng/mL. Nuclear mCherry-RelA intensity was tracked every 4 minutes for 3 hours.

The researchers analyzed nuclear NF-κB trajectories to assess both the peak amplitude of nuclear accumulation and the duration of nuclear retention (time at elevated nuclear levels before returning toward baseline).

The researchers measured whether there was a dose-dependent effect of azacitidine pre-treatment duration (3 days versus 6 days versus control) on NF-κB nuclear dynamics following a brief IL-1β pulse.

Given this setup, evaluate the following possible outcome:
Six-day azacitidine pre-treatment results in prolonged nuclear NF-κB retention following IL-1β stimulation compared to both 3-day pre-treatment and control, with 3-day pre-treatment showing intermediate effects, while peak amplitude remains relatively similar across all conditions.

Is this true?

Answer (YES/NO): NO